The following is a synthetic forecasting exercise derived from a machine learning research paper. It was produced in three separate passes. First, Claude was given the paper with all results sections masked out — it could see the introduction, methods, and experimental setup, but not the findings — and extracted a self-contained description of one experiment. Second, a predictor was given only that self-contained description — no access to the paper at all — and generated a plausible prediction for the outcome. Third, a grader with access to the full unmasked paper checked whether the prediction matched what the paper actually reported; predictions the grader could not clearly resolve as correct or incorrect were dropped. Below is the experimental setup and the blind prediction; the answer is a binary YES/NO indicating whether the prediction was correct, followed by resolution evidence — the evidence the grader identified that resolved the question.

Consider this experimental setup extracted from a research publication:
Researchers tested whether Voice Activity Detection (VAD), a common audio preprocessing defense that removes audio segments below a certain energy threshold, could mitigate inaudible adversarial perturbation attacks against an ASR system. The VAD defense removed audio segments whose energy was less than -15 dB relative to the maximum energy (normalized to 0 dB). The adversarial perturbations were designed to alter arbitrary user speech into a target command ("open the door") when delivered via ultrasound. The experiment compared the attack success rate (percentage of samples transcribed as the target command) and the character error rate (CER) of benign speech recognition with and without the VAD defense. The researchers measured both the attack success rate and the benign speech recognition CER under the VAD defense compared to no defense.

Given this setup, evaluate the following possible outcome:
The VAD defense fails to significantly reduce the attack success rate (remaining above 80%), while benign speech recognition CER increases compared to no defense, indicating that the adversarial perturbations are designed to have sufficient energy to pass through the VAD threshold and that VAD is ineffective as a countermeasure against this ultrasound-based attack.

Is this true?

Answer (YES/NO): YES